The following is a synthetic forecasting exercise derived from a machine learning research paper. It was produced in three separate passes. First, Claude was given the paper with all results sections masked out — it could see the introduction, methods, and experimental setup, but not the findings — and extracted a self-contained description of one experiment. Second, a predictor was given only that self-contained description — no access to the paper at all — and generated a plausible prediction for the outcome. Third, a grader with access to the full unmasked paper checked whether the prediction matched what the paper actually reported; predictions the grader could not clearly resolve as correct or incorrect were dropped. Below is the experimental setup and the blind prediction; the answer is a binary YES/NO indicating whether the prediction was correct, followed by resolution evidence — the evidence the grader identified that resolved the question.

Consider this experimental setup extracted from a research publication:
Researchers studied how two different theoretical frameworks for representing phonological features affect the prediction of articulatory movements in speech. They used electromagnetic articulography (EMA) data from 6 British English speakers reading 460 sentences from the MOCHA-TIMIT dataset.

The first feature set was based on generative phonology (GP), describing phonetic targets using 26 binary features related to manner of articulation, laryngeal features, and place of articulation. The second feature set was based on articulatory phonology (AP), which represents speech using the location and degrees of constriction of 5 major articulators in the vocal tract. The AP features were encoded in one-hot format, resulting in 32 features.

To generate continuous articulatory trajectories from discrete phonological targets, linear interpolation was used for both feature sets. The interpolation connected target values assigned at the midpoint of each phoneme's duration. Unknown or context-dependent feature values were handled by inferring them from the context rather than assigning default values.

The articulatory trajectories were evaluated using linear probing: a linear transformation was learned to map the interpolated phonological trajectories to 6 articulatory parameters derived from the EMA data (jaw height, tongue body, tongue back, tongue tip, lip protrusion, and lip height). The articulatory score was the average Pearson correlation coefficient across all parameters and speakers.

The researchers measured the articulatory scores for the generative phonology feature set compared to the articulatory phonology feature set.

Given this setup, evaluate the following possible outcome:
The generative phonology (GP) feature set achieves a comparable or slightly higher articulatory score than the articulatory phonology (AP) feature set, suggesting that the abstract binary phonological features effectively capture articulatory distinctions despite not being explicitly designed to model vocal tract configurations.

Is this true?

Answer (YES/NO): YES